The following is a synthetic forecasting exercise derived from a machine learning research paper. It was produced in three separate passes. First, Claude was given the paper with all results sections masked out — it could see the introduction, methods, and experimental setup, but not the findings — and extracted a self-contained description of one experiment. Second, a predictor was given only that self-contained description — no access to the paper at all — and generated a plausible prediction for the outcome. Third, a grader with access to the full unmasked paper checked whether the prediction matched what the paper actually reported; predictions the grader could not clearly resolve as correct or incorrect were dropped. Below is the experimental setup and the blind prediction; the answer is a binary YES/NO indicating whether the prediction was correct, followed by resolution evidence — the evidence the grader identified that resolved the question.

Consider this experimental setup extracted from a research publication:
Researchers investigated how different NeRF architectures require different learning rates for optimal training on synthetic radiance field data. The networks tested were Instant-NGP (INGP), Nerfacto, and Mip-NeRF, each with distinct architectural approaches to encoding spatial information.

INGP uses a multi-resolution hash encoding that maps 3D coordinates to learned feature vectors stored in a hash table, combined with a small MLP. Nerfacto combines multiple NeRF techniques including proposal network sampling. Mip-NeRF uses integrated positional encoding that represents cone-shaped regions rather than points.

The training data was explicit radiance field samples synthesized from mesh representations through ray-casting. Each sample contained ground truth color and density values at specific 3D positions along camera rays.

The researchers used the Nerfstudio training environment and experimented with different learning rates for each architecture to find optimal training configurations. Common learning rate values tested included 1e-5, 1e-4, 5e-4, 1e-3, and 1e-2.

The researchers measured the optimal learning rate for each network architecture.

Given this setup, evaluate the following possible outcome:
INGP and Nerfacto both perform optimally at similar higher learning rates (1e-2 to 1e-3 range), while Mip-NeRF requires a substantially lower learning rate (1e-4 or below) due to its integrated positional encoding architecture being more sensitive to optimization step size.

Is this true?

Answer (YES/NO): NO